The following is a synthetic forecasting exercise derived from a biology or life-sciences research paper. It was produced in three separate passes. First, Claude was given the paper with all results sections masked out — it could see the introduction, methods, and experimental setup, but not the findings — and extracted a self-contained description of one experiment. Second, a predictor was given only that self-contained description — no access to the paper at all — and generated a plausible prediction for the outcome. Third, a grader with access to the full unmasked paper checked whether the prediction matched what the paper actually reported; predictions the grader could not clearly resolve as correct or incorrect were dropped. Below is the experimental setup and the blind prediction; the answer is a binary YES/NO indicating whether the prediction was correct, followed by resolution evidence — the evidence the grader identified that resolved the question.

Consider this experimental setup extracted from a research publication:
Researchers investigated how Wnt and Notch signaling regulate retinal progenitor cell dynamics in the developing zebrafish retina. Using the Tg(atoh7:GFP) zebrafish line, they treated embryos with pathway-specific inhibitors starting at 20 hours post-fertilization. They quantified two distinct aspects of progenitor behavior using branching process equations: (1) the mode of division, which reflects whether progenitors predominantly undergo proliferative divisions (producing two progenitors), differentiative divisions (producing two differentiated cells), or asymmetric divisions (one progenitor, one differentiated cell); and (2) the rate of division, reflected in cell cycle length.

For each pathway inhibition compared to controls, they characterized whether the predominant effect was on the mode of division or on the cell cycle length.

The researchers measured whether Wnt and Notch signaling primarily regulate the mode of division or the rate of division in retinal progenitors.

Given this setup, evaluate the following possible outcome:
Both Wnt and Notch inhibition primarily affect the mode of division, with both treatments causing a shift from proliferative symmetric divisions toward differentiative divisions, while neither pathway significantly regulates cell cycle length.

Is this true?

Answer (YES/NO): NO